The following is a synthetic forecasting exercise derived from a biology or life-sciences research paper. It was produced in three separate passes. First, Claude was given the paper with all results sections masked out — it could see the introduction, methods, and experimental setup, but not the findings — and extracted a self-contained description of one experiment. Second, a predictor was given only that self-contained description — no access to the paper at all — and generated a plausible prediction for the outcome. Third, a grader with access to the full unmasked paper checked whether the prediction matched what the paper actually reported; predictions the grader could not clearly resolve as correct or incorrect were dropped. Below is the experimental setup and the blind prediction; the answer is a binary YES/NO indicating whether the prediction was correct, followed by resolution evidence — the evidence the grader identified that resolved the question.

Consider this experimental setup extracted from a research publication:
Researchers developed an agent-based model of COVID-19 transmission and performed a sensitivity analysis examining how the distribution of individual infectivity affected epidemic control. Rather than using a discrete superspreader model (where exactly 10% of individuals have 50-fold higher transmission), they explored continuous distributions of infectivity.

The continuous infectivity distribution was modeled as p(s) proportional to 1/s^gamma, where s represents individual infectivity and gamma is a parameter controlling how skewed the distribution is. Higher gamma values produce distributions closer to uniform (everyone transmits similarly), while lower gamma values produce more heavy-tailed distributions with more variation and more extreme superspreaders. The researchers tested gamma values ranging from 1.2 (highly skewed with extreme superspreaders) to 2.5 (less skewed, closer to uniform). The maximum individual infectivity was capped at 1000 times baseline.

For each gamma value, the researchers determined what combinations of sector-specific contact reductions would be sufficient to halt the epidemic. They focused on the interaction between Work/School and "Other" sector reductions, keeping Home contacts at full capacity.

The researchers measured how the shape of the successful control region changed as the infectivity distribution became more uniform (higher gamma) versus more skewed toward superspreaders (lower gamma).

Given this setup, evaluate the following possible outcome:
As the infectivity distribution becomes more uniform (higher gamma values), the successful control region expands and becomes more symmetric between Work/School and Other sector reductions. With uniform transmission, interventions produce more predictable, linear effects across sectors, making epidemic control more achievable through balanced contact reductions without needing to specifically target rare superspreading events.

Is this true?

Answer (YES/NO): NO